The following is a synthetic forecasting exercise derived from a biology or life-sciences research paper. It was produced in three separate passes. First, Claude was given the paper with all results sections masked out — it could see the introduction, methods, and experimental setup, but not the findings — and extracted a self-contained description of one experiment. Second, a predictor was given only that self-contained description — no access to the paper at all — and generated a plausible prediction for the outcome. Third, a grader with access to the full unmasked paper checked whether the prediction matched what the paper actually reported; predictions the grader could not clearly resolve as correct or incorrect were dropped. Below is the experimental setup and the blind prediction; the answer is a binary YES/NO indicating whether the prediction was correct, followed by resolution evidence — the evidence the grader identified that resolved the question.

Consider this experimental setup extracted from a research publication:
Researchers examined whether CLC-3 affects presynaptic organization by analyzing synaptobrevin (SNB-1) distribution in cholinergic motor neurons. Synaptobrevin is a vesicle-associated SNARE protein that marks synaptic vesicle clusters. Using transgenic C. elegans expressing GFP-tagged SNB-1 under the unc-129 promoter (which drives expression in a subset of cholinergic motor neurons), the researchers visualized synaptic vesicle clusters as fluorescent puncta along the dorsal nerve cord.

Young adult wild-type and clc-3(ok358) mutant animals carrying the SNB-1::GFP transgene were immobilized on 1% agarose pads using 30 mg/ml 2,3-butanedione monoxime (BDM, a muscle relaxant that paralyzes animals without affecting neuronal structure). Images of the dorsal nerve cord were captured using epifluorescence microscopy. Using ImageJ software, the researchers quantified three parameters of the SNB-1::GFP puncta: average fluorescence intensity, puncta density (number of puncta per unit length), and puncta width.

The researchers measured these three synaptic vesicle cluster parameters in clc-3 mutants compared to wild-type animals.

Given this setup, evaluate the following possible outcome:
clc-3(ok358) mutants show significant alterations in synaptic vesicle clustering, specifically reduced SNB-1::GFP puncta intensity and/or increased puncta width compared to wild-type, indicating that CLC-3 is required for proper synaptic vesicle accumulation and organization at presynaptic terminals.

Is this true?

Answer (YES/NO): NO